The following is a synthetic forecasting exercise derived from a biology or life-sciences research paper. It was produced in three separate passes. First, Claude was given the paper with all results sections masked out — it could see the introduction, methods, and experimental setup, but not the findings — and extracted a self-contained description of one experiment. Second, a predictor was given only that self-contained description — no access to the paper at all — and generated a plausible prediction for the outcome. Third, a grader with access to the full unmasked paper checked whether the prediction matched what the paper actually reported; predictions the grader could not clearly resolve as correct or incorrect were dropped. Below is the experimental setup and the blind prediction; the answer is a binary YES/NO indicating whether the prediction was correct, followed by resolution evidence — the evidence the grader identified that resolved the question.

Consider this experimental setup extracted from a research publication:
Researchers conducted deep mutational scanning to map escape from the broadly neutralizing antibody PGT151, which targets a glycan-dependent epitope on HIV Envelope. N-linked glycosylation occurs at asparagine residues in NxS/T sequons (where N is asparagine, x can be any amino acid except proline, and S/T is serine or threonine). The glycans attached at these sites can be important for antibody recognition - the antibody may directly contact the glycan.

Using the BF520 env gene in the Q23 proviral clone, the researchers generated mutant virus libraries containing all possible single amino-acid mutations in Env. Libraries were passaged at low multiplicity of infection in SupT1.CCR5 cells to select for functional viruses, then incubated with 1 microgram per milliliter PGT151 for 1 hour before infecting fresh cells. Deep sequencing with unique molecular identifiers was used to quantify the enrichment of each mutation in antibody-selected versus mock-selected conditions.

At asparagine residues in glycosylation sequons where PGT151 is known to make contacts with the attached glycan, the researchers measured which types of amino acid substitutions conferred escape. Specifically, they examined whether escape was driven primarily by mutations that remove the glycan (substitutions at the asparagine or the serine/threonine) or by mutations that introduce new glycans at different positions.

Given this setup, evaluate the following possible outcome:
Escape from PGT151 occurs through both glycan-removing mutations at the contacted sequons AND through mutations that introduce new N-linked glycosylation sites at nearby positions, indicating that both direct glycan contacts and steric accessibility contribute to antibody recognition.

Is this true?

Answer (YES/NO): NO